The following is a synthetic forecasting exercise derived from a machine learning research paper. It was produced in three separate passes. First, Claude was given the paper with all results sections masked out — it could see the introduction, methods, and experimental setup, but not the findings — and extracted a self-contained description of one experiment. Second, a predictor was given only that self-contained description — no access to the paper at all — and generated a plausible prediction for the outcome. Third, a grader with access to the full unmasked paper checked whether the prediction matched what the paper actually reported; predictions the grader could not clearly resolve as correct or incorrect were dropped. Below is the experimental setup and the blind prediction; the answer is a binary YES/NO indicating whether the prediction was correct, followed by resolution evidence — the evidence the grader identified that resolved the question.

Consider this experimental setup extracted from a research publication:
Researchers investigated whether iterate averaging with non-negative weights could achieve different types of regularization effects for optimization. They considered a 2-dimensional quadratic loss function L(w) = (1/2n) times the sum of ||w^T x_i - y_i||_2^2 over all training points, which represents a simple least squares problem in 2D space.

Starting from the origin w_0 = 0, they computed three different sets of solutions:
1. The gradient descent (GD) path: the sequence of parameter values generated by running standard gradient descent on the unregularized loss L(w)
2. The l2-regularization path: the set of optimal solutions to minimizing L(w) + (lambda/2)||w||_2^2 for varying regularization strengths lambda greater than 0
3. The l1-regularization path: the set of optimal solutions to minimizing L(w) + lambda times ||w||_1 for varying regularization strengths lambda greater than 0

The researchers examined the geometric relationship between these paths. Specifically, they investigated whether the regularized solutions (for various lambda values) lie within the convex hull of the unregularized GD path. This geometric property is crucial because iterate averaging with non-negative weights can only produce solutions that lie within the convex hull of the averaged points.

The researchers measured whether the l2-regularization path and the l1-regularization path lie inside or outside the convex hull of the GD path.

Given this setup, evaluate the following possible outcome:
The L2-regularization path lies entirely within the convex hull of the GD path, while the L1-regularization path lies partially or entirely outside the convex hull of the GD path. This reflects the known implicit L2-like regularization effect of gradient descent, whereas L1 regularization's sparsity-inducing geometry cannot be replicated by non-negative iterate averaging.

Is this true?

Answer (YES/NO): YES